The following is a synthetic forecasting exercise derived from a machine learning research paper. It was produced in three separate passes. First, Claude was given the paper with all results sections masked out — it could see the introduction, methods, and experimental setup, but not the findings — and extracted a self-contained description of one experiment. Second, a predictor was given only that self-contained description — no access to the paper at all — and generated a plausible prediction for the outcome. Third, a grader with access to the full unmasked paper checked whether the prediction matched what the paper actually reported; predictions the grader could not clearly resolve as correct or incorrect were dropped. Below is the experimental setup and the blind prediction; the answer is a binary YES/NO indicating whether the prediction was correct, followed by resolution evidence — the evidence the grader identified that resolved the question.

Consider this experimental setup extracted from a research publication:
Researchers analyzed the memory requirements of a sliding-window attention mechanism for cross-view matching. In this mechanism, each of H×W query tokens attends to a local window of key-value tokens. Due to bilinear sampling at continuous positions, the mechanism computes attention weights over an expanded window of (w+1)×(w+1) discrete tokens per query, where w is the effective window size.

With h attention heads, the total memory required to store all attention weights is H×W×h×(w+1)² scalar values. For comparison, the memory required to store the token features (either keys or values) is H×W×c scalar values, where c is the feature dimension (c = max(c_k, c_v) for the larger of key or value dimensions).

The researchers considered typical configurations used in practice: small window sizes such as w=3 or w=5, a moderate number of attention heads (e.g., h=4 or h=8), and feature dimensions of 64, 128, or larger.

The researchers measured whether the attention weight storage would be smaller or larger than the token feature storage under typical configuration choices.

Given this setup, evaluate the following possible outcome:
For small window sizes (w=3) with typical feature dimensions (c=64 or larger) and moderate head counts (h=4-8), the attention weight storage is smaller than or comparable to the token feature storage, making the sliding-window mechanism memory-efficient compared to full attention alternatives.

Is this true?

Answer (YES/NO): YES